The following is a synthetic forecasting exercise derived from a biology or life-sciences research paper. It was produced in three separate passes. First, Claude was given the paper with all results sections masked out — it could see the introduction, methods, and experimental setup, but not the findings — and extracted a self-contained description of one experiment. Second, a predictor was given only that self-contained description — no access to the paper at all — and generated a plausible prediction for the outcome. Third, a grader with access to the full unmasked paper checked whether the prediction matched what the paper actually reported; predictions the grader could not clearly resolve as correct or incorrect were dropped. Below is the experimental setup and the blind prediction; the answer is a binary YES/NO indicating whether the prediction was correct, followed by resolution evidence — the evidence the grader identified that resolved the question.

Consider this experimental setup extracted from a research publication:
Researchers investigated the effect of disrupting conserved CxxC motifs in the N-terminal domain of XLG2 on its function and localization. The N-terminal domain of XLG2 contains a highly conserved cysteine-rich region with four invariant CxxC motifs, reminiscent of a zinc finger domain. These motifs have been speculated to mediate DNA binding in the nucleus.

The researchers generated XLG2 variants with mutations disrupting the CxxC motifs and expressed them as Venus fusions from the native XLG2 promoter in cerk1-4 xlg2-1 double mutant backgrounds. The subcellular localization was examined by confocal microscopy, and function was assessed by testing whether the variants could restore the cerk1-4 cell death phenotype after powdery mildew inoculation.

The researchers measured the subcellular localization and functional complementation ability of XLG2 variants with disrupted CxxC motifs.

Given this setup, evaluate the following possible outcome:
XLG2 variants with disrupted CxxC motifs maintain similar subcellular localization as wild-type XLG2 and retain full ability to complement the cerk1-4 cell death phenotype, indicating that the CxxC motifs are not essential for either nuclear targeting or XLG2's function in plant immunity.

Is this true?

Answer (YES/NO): NO